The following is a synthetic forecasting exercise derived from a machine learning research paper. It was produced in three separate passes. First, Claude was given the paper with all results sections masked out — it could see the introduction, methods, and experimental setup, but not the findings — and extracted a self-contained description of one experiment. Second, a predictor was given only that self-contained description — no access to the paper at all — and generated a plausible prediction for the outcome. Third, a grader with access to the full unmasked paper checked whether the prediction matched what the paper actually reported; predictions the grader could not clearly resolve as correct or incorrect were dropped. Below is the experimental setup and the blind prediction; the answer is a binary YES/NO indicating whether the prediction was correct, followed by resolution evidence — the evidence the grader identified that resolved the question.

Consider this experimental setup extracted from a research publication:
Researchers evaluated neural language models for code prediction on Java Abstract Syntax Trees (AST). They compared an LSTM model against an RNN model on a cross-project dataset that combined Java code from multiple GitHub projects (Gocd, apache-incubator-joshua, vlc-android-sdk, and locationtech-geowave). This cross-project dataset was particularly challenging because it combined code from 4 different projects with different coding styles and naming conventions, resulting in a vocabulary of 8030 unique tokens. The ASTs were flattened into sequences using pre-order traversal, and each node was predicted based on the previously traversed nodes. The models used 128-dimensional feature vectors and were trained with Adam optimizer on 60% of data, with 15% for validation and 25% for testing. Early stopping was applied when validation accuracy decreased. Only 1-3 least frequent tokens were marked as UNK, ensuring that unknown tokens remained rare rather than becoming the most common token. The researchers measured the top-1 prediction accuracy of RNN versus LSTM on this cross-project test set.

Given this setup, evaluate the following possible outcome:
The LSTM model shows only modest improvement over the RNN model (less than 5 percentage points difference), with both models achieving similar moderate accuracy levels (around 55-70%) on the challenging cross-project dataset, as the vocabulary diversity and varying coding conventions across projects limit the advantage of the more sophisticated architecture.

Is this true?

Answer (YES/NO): NO